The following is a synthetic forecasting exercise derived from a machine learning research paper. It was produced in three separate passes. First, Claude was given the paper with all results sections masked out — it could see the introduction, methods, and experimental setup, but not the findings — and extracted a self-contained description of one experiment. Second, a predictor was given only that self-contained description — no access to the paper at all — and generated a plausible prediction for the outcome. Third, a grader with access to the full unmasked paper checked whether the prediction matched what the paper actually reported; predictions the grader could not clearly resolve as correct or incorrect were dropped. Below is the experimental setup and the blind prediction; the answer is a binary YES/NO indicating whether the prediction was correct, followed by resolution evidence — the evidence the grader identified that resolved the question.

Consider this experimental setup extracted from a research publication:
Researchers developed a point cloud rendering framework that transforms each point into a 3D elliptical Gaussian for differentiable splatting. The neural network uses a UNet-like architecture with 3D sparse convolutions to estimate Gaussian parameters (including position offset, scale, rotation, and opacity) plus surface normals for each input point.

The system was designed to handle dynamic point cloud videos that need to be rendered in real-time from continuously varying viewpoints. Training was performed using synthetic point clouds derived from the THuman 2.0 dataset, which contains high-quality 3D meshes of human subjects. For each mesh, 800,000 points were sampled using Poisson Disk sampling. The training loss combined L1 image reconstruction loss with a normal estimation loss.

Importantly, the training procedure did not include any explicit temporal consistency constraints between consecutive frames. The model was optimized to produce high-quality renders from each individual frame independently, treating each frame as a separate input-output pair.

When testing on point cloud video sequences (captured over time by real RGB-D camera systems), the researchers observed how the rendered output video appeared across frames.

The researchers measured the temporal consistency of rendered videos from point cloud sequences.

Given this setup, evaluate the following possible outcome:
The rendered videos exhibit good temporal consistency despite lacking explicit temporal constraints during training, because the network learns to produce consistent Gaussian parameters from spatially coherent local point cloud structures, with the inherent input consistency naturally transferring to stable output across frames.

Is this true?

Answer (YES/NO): NO